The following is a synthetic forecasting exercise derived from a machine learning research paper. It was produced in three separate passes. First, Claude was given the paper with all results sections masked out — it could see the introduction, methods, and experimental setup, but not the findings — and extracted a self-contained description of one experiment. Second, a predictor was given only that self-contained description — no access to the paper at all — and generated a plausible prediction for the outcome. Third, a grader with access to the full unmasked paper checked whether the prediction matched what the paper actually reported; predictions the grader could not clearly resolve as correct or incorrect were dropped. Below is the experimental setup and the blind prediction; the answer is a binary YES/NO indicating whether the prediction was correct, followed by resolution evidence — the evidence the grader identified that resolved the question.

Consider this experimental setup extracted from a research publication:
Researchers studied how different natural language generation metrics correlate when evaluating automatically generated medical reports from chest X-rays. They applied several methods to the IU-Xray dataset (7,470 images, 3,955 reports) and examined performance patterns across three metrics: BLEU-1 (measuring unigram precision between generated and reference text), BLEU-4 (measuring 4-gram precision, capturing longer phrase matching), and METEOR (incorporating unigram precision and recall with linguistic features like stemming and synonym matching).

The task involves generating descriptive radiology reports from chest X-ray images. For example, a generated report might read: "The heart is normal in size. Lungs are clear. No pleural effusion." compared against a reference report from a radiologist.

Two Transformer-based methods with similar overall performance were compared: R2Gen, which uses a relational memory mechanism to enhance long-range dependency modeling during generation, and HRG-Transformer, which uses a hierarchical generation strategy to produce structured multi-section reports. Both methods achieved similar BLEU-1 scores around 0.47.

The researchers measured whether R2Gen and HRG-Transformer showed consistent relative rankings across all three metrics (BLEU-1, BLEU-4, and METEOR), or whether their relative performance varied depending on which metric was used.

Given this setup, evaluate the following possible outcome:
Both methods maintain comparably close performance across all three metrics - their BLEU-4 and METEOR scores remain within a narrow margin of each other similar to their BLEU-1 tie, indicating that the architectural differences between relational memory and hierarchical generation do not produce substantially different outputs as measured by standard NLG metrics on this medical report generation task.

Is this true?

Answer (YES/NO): NO